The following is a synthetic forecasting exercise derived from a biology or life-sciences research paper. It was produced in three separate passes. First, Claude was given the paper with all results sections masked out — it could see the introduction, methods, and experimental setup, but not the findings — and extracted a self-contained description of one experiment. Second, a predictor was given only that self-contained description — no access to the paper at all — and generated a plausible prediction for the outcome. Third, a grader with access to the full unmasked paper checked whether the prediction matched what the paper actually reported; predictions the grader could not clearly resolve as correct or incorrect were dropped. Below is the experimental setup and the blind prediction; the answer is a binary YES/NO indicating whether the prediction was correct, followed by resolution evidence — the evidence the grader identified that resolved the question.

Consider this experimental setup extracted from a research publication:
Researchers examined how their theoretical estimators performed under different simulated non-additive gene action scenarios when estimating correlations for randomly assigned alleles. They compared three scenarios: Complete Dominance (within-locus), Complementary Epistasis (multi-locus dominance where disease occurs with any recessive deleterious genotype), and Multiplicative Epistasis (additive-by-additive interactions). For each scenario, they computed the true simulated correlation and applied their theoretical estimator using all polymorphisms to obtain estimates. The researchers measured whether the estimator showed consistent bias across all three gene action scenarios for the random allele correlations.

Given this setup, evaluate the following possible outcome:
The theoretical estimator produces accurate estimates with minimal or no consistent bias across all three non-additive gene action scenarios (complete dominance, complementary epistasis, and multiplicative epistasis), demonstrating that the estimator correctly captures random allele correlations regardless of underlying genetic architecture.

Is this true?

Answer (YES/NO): NO